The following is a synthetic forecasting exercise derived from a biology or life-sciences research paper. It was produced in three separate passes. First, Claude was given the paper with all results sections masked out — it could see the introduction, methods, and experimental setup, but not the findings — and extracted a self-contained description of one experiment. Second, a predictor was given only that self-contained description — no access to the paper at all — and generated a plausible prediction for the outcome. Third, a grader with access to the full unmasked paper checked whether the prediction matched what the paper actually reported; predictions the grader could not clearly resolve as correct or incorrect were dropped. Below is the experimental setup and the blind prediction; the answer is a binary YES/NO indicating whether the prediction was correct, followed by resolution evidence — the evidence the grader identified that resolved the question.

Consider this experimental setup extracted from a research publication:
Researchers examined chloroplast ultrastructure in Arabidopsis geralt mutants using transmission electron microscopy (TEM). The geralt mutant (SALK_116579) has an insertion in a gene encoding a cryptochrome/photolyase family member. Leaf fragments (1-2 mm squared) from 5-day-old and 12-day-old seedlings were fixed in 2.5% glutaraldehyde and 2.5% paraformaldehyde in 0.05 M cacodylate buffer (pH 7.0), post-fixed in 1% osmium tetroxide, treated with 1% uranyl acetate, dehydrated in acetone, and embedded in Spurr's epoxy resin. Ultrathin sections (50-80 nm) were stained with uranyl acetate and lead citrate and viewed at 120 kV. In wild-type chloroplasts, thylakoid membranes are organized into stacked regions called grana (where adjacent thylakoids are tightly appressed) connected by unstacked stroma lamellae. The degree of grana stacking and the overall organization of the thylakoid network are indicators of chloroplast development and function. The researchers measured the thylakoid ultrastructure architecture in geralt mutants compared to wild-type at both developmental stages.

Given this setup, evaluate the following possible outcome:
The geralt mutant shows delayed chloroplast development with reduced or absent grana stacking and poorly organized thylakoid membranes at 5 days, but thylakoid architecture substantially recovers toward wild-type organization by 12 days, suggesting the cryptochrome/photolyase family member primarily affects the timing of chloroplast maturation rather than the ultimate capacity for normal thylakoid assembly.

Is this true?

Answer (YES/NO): NO